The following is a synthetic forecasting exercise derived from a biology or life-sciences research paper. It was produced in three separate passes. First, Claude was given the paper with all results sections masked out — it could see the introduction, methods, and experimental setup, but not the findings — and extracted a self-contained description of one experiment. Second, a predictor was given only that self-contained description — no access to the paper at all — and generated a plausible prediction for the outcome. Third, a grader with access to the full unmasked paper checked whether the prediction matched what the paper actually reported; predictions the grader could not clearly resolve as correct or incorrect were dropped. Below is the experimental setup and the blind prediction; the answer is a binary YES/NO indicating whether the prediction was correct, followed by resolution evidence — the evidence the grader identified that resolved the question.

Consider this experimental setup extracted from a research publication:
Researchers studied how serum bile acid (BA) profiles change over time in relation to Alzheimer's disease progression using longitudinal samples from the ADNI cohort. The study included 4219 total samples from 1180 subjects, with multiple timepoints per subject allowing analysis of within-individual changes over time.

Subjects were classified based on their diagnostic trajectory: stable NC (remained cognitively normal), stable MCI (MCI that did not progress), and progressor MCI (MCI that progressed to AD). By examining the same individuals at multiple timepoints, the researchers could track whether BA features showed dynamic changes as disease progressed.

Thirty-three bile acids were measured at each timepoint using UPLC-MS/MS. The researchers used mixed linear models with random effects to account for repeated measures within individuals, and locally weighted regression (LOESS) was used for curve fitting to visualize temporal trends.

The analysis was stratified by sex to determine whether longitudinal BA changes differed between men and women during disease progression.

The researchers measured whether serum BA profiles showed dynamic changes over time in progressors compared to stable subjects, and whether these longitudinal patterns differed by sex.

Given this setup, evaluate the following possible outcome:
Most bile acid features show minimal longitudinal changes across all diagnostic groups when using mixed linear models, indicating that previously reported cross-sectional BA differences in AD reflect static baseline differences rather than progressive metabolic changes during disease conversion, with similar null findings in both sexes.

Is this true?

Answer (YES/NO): NO